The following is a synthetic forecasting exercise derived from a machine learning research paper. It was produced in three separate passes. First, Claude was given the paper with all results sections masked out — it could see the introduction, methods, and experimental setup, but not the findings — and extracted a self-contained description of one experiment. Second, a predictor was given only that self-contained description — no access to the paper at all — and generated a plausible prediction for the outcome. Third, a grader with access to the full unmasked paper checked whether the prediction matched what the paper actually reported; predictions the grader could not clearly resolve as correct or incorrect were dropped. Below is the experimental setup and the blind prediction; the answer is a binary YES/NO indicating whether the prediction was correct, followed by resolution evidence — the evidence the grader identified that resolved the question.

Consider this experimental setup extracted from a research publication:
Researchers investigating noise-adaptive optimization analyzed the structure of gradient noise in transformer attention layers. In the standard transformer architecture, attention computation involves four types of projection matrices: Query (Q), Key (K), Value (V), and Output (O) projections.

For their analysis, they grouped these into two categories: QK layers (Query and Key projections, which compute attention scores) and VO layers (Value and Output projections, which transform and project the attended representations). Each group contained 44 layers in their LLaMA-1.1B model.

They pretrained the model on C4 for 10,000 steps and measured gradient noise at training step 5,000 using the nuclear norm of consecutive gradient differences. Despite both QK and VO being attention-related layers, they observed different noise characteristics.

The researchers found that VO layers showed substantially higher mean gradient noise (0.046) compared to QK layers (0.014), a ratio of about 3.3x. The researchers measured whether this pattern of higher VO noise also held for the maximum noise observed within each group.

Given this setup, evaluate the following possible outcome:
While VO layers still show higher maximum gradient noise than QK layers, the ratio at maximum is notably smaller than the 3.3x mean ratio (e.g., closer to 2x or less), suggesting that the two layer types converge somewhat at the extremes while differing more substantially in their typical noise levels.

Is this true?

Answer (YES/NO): NO